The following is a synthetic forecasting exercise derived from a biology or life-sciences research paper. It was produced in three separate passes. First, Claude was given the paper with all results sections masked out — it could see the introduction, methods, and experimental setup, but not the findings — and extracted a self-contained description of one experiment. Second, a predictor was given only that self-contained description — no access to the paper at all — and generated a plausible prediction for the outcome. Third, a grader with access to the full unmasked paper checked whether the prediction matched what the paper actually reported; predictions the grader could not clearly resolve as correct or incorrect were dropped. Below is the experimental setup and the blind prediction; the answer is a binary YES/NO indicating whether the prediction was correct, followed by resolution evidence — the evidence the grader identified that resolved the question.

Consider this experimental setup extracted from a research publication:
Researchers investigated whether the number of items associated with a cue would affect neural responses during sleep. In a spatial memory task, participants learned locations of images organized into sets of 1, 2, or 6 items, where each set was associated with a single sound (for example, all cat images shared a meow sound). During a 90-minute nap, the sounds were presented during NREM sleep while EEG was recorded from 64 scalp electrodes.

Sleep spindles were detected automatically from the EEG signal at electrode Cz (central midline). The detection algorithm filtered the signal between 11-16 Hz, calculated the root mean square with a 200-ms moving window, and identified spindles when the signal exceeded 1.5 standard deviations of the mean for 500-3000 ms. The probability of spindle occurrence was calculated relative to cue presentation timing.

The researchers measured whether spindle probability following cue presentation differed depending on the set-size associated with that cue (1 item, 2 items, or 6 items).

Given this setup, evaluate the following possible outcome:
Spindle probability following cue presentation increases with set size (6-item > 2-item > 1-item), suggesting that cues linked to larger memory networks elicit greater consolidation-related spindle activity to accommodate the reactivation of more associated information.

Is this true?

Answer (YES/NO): NO